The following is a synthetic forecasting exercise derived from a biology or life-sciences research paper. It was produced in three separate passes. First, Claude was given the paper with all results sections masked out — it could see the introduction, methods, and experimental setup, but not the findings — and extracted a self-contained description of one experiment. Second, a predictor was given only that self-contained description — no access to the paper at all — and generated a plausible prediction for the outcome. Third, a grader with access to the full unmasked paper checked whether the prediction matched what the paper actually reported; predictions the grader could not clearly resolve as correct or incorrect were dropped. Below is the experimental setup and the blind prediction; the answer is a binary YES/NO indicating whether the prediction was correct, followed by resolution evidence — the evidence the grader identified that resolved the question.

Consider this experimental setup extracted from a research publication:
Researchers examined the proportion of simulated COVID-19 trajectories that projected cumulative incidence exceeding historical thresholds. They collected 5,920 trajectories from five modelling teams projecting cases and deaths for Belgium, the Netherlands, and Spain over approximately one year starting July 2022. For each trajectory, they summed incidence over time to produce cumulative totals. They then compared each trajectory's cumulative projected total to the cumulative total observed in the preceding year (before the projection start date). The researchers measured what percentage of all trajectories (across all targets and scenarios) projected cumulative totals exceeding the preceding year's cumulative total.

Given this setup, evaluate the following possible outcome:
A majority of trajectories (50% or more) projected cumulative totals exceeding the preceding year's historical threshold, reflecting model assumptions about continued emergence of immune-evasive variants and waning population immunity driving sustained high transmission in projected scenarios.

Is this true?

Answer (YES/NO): NO